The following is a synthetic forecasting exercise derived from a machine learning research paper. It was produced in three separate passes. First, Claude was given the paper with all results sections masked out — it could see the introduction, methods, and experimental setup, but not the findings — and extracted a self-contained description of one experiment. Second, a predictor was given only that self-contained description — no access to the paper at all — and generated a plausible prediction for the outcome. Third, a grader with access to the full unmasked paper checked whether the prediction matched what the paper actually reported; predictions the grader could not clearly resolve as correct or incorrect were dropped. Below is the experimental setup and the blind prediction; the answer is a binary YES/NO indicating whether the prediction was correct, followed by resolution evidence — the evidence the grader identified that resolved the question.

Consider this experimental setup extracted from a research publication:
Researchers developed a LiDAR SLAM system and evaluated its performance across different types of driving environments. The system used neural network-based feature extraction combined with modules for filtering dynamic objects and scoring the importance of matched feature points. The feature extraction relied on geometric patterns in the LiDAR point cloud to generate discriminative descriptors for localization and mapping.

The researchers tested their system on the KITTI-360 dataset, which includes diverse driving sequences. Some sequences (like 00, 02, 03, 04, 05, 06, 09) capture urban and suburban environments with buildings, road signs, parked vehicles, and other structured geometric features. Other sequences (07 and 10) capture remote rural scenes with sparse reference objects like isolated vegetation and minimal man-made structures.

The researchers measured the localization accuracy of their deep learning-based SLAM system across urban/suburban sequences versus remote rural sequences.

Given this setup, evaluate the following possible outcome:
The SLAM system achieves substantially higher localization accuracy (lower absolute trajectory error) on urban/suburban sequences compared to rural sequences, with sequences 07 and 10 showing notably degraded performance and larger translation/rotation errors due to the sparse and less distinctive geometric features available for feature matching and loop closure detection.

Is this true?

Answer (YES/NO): YES